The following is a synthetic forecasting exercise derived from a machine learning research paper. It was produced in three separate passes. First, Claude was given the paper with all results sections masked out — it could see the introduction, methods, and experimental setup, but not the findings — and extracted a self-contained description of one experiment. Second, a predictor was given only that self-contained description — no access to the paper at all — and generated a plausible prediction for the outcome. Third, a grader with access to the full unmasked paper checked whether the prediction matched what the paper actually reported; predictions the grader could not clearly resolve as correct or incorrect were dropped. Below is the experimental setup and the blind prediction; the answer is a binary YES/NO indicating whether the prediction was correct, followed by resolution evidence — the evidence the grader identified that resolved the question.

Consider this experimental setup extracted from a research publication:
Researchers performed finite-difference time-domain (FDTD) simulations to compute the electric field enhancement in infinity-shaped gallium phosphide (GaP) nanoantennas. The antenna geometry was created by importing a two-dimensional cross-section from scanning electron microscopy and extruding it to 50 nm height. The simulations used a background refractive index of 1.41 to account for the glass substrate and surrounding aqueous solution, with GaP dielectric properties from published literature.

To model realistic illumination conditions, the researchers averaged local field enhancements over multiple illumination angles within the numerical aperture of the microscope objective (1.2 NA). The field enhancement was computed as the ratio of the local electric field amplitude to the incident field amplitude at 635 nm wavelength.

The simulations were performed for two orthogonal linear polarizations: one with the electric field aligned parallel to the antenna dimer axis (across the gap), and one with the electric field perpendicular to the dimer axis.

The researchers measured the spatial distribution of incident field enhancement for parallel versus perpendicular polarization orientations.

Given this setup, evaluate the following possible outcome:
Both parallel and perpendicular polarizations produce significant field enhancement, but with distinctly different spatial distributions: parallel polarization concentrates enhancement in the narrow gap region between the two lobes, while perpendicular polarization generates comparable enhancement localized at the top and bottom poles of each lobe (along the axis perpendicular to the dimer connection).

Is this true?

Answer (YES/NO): NO